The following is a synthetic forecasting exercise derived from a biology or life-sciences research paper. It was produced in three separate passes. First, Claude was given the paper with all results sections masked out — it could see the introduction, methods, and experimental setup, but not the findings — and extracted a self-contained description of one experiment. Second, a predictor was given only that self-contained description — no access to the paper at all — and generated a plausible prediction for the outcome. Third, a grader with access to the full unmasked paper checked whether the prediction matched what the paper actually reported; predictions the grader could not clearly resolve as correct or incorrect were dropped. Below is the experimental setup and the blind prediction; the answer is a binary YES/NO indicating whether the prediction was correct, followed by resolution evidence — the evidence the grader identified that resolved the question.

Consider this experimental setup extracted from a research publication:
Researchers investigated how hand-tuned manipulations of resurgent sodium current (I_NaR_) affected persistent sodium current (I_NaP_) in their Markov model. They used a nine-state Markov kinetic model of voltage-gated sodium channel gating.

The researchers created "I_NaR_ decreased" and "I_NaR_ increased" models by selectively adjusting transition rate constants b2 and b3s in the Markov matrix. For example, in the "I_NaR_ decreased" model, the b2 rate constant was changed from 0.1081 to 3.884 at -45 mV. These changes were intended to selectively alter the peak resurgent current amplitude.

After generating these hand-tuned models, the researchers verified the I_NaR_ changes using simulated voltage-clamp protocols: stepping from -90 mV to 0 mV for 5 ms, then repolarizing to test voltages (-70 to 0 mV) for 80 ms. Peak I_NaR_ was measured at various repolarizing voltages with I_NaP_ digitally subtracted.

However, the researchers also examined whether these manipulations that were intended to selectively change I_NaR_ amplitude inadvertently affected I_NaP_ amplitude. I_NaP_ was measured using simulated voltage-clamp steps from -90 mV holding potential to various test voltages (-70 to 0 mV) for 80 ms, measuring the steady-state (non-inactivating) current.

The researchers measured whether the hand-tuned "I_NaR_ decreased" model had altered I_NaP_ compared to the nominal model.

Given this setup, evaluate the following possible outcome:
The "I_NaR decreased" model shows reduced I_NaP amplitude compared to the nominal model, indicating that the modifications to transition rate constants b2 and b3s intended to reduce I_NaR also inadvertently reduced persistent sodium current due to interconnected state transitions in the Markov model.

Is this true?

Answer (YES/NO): YES